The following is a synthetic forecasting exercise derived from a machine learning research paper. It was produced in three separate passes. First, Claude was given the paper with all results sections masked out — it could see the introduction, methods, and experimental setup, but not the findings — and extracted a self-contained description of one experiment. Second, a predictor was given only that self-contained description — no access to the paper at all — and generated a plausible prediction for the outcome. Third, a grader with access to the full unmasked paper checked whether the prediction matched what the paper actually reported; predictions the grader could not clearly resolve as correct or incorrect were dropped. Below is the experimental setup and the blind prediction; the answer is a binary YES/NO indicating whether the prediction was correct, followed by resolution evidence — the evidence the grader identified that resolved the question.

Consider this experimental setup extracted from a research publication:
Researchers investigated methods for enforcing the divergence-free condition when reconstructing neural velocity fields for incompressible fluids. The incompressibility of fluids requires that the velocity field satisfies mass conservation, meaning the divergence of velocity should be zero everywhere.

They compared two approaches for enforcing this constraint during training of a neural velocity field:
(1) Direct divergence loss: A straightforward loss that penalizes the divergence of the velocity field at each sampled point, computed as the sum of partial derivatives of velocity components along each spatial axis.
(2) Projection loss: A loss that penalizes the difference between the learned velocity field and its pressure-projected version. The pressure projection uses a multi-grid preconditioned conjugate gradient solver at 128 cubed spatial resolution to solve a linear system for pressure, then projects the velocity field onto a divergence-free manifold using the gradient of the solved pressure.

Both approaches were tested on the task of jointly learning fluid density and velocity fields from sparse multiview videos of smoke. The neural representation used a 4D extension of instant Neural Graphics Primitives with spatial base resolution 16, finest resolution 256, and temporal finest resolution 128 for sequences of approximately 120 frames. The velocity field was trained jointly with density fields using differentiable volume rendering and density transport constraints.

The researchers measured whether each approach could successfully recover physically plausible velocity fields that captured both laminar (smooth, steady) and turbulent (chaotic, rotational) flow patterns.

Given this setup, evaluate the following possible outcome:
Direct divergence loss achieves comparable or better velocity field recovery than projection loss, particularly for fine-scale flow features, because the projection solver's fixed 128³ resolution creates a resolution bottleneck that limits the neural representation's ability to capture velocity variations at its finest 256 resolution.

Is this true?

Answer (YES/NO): NO